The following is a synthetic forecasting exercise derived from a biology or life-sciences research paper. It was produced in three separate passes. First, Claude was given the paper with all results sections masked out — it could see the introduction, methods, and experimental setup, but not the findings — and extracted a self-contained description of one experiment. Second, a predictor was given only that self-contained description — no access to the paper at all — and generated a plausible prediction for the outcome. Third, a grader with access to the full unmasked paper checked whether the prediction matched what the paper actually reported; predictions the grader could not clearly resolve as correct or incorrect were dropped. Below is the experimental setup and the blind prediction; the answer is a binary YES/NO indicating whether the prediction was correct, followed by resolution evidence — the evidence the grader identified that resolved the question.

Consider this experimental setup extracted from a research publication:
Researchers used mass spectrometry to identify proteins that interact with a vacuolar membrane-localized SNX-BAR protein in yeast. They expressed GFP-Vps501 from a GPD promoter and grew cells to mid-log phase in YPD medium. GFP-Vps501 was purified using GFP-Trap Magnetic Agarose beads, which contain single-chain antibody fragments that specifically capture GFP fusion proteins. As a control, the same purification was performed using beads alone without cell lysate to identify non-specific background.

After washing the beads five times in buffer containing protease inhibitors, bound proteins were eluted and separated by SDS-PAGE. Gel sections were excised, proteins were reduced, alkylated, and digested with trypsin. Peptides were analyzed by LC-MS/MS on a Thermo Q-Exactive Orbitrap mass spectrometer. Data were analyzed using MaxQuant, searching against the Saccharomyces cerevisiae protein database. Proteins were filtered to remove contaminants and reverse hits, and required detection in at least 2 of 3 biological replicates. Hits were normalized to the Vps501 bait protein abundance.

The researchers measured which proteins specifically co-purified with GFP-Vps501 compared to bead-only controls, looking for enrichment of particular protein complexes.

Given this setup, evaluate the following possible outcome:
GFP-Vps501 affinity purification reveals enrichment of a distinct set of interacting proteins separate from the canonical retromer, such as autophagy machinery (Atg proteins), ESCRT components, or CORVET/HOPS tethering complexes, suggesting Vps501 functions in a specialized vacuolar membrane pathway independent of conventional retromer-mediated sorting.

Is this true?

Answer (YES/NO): NO